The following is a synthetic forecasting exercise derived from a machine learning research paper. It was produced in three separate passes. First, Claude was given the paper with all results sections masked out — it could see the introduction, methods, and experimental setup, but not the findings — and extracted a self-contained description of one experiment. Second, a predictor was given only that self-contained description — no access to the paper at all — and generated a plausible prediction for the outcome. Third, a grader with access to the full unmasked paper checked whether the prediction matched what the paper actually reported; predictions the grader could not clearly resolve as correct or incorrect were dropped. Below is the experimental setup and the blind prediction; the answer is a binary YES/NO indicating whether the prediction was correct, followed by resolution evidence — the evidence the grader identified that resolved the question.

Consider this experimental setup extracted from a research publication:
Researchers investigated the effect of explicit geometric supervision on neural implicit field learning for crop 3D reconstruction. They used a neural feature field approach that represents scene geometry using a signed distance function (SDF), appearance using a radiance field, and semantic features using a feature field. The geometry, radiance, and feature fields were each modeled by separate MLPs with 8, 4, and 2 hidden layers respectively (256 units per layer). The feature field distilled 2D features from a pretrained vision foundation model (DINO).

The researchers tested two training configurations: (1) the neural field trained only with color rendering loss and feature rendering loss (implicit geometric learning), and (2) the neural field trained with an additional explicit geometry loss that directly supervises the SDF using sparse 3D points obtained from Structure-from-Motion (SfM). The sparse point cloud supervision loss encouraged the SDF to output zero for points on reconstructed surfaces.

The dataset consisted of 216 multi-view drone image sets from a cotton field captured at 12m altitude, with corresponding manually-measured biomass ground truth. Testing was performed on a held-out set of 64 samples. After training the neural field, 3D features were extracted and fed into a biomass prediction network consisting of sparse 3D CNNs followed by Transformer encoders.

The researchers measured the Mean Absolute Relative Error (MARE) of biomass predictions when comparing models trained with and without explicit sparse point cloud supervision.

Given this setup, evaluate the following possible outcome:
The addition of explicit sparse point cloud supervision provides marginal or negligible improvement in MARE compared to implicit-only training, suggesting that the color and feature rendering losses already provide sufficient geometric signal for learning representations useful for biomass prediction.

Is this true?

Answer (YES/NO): NO